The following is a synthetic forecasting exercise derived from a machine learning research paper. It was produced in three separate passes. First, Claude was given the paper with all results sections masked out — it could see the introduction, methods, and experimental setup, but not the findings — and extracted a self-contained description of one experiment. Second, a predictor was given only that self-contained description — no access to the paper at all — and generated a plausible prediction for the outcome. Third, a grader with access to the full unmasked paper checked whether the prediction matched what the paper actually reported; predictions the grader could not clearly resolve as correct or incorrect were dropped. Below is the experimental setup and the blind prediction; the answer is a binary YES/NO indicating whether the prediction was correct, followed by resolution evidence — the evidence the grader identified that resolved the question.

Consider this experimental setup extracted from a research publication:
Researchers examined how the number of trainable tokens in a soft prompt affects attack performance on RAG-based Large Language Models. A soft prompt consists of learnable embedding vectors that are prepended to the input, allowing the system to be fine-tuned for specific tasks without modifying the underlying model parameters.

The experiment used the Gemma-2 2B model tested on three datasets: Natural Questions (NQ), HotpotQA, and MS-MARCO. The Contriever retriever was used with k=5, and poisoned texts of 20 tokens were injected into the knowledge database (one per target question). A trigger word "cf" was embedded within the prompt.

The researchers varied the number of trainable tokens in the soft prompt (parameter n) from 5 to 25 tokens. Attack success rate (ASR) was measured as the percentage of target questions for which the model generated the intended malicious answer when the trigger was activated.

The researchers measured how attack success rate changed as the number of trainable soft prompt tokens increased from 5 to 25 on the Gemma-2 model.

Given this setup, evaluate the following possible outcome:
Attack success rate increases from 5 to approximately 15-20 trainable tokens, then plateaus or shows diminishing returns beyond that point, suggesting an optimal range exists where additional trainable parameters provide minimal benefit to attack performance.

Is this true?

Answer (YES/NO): NO